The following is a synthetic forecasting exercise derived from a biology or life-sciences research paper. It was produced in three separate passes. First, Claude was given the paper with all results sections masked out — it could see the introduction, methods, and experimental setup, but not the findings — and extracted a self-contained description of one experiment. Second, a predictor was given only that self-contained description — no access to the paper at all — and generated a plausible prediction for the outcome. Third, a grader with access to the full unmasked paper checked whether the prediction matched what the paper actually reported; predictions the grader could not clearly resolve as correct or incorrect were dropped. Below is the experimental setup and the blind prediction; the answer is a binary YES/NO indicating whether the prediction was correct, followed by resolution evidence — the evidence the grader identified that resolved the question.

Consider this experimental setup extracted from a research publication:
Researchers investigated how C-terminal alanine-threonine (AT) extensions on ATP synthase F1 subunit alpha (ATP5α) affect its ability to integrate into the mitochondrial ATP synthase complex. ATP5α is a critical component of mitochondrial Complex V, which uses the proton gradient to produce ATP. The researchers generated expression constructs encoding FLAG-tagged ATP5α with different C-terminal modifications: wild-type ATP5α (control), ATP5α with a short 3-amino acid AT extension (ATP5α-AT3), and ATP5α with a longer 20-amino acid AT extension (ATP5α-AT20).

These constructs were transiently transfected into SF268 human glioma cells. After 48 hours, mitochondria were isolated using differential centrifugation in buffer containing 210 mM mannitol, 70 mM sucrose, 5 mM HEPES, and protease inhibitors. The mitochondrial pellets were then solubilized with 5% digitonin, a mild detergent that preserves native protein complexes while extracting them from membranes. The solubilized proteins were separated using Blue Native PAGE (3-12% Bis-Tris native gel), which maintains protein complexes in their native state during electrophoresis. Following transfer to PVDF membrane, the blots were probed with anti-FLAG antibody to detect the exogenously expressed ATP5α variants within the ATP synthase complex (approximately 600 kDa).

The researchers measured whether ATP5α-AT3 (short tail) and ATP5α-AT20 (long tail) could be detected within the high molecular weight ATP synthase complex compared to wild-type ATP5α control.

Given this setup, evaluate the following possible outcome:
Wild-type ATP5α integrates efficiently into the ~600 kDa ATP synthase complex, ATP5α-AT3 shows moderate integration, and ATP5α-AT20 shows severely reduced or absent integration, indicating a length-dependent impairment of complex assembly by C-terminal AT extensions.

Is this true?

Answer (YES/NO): NO